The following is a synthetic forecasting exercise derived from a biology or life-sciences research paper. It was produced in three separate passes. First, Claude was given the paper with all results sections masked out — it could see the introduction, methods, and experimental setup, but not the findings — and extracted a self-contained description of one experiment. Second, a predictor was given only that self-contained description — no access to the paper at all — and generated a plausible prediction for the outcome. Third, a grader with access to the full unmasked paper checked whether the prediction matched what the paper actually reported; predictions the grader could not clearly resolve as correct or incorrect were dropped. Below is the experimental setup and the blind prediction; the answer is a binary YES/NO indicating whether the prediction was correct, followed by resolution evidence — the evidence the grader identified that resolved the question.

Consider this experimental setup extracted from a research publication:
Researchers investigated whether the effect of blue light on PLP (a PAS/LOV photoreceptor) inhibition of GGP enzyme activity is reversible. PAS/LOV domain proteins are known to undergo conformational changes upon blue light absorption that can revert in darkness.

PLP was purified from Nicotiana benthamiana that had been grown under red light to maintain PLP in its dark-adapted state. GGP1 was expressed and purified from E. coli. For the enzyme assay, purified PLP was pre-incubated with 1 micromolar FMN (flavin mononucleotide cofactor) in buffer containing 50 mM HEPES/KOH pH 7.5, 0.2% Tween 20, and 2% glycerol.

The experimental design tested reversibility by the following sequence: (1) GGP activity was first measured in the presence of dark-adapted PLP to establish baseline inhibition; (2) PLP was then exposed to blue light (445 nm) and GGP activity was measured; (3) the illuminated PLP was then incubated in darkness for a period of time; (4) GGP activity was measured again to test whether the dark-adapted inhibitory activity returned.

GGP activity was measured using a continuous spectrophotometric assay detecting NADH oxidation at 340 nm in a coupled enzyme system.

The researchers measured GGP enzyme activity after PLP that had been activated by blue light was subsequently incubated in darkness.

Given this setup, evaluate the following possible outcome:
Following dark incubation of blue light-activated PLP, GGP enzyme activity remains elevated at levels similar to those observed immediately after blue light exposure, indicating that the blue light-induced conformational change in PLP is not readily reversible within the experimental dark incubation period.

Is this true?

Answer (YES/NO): YES